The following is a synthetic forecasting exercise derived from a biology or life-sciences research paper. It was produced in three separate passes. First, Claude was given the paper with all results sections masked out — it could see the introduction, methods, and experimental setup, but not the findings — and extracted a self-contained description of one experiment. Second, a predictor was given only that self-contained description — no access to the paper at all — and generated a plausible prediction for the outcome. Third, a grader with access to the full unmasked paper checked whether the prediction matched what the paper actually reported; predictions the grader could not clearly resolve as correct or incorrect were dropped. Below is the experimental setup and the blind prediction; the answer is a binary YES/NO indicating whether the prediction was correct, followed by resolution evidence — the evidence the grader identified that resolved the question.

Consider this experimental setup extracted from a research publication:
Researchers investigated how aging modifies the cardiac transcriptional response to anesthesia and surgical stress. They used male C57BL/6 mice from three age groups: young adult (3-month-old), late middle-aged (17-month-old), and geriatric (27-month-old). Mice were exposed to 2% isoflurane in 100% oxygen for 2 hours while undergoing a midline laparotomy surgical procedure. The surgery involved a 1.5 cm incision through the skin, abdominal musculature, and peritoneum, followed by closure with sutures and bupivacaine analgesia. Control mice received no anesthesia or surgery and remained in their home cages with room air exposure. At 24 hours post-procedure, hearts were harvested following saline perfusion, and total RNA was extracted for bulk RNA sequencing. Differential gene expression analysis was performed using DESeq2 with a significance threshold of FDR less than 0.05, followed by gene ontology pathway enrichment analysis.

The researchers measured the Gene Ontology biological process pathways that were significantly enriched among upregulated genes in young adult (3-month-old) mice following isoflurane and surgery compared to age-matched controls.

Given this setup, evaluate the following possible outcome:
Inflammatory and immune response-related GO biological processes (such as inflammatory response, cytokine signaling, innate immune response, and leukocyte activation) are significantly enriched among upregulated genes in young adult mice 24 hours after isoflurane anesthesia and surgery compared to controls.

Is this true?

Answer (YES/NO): NO